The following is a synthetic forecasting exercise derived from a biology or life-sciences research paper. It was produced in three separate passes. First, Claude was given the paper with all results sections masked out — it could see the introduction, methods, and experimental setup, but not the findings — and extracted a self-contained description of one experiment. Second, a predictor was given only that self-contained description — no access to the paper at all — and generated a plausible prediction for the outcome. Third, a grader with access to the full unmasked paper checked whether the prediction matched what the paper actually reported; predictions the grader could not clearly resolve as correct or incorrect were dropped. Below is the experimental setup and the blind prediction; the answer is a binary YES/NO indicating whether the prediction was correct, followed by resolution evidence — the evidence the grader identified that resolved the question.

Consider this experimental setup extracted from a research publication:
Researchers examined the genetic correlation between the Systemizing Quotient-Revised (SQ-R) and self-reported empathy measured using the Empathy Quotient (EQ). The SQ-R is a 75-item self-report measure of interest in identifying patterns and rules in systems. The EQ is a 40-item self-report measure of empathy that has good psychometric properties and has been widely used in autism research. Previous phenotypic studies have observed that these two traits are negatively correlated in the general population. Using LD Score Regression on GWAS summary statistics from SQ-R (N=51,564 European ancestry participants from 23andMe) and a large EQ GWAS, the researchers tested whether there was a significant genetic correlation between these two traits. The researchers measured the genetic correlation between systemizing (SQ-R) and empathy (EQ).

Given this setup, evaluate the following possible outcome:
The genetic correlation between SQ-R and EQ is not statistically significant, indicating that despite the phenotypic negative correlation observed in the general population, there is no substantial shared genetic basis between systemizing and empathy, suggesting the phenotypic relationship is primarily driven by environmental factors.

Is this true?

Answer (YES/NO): YES